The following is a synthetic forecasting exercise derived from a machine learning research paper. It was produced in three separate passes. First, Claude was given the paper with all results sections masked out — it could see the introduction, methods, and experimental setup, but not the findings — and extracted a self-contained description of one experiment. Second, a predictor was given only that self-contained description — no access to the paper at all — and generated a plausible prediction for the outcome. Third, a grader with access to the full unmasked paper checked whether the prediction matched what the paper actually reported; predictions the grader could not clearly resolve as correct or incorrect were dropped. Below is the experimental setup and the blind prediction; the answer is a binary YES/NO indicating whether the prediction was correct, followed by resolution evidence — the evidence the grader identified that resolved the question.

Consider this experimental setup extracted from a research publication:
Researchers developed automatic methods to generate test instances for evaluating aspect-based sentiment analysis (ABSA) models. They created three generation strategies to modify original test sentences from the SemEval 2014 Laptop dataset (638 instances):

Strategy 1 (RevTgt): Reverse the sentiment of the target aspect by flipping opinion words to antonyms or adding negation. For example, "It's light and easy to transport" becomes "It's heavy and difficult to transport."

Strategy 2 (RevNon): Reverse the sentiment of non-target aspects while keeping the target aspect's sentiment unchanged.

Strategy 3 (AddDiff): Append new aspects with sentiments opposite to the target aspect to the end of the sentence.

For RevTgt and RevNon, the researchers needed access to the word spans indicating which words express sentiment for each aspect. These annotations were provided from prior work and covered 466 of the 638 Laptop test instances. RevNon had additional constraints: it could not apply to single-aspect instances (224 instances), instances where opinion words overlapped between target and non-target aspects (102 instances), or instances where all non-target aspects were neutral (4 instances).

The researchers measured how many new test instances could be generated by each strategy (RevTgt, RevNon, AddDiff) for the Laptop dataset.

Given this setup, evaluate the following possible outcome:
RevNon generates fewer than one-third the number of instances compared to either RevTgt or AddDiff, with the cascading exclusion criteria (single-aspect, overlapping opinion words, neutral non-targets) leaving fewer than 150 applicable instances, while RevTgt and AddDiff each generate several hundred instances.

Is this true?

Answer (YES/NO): YES